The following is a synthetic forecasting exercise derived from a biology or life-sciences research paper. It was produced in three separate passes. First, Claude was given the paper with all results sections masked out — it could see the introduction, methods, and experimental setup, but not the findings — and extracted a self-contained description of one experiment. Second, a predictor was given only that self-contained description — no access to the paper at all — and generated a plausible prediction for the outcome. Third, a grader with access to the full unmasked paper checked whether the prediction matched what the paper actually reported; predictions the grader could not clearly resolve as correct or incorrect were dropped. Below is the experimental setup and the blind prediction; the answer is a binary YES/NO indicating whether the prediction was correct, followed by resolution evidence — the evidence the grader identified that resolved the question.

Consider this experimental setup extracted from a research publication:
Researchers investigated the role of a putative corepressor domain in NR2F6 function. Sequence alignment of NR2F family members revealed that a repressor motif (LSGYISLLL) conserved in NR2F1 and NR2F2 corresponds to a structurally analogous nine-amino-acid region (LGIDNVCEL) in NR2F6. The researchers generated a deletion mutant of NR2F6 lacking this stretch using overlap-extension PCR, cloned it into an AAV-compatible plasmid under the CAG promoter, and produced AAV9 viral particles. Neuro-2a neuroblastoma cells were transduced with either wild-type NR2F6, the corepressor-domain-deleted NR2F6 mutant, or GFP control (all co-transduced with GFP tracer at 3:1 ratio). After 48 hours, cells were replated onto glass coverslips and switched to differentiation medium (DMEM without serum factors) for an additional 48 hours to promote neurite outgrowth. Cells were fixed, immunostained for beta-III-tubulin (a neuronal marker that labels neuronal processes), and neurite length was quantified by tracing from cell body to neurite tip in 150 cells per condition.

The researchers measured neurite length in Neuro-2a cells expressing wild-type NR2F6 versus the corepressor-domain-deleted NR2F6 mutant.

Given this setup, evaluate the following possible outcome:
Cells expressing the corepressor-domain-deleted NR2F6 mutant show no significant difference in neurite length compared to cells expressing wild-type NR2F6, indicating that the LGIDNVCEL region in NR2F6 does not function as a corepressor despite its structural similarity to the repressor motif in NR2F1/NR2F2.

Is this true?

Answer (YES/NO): NO